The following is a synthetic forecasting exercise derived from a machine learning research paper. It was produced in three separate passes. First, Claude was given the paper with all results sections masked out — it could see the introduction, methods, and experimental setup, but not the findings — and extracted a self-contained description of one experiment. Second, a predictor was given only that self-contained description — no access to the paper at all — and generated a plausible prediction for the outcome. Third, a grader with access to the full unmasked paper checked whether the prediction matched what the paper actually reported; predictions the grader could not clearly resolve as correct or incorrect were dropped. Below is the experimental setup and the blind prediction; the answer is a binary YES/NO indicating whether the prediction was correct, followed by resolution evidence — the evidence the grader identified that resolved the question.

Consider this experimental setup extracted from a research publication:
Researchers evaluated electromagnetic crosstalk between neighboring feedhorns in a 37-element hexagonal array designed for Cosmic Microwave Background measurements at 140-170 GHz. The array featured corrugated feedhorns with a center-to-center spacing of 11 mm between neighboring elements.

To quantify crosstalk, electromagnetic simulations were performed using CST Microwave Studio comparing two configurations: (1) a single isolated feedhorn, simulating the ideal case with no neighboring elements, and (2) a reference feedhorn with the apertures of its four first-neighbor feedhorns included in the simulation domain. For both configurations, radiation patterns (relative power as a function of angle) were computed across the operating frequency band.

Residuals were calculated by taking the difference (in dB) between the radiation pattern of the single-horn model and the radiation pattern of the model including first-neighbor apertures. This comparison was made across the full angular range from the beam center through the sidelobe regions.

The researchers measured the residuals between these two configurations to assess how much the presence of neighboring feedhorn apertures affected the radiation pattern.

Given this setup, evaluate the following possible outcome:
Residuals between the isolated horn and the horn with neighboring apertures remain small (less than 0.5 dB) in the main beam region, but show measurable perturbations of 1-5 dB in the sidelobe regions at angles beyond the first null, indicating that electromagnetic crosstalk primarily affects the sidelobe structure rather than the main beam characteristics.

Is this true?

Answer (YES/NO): NO